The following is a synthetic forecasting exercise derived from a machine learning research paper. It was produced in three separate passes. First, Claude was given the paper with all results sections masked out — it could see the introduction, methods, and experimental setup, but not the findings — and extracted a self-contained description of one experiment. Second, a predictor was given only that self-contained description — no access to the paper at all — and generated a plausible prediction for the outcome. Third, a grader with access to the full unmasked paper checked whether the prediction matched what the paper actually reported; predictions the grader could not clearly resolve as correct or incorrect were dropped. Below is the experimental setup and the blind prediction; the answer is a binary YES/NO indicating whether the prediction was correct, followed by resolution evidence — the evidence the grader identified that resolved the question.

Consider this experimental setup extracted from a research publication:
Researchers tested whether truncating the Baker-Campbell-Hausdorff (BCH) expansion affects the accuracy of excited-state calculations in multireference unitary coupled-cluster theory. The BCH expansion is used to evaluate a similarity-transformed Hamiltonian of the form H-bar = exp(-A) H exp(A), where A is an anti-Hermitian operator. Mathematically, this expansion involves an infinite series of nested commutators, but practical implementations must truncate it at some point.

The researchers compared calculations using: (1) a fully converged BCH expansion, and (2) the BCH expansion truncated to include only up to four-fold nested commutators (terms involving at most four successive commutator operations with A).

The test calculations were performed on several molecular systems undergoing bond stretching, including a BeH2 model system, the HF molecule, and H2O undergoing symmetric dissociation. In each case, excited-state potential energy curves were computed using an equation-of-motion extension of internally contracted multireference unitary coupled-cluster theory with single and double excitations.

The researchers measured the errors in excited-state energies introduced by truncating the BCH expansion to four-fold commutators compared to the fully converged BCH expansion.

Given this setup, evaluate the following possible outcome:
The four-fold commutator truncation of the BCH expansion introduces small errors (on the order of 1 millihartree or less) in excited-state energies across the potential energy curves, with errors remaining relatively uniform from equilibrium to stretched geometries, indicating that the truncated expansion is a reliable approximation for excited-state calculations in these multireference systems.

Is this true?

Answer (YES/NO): YES